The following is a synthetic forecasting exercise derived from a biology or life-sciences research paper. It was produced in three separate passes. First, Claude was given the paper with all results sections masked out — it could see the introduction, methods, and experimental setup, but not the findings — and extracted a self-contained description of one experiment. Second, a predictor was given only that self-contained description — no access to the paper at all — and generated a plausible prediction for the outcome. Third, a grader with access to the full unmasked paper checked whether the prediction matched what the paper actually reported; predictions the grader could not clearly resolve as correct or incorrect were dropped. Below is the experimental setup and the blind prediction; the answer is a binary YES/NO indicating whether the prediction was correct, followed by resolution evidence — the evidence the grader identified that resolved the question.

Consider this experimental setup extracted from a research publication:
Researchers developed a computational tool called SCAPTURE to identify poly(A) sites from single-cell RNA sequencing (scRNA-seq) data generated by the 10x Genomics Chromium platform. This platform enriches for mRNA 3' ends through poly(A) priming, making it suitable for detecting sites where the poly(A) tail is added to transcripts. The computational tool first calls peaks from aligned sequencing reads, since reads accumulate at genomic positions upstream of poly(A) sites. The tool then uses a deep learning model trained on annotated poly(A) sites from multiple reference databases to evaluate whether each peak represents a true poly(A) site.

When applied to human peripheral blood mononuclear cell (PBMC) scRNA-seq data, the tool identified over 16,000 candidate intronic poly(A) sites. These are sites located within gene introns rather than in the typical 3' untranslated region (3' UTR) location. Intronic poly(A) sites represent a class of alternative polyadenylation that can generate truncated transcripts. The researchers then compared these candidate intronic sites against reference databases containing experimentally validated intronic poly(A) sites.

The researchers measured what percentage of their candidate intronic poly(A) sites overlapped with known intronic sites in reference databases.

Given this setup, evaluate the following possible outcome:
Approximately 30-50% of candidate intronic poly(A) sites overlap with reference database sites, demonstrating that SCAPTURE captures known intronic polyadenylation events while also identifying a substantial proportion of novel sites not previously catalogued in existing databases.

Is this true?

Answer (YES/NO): NO